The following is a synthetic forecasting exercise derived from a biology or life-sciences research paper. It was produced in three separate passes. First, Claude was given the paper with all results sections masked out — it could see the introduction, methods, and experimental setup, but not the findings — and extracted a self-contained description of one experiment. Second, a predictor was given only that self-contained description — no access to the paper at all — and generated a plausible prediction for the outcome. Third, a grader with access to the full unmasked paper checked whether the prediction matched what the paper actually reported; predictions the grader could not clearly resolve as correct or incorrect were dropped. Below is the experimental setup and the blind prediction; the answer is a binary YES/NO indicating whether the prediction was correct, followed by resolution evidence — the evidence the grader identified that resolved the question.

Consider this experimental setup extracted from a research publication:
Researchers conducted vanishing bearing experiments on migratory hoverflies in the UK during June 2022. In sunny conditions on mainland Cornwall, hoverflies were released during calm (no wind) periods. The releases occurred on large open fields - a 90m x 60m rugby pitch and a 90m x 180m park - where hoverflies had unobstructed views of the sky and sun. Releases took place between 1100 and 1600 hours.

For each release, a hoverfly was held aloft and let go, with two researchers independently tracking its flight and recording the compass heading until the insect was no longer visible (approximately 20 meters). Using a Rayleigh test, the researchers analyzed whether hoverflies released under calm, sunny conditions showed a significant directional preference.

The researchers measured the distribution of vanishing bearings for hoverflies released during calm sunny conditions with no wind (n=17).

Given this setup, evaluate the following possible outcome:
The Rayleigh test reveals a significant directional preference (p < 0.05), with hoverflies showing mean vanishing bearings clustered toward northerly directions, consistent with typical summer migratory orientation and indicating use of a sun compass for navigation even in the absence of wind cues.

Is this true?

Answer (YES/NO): YES